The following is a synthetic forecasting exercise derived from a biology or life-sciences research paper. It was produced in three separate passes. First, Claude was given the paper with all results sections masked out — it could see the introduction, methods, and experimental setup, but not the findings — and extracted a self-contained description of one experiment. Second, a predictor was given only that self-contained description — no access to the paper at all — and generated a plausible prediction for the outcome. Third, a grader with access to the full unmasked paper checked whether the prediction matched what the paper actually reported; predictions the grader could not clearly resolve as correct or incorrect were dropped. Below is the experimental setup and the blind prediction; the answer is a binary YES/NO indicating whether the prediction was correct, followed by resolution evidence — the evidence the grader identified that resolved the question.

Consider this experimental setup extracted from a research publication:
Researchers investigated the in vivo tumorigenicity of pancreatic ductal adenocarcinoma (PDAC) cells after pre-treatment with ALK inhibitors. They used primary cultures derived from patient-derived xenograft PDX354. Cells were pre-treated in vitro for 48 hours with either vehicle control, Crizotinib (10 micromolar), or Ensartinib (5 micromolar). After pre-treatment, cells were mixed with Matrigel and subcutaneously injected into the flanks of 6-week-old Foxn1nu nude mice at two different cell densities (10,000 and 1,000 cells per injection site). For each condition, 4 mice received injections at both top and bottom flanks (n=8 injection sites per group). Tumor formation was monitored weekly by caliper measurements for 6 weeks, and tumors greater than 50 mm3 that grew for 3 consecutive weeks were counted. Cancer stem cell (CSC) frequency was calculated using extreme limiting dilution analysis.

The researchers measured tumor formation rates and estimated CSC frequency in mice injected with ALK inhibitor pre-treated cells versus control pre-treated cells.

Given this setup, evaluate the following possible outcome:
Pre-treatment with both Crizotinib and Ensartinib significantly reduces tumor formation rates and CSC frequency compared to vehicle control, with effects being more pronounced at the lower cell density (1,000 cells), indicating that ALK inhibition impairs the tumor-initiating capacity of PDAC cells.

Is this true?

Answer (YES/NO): NO